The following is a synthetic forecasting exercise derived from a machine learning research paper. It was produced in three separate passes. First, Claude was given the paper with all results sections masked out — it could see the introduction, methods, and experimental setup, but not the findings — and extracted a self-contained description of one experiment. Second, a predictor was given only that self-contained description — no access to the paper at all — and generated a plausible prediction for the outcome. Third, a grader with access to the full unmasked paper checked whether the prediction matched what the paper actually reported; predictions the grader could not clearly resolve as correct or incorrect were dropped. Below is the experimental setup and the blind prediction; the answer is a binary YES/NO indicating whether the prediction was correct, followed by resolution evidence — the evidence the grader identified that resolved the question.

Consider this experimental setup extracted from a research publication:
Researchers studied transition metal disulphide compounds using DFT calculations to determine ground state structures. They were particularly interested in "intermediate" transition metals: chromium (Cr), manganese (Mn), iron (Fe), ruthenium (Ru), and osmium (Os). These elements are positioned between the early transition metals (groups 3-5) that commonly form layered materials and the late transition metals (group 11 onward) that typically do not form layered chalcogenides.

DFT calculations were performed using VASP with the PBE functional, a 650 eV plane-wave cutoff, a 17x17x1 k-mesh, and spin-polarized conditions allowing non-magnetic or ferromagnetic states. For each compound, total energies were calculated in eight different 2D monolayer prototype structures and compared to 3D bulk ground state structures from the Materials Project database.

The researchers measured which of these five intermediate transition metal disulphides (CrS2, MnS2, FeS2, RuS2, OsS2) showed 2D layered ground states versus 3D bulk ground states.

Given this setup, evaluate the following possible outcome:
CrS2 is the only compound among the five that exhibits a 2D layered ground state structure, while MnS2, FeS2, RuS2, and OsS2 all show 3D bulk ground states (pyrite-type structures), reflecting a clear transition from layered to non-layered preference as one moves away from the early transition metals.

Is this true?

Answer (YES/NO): NO